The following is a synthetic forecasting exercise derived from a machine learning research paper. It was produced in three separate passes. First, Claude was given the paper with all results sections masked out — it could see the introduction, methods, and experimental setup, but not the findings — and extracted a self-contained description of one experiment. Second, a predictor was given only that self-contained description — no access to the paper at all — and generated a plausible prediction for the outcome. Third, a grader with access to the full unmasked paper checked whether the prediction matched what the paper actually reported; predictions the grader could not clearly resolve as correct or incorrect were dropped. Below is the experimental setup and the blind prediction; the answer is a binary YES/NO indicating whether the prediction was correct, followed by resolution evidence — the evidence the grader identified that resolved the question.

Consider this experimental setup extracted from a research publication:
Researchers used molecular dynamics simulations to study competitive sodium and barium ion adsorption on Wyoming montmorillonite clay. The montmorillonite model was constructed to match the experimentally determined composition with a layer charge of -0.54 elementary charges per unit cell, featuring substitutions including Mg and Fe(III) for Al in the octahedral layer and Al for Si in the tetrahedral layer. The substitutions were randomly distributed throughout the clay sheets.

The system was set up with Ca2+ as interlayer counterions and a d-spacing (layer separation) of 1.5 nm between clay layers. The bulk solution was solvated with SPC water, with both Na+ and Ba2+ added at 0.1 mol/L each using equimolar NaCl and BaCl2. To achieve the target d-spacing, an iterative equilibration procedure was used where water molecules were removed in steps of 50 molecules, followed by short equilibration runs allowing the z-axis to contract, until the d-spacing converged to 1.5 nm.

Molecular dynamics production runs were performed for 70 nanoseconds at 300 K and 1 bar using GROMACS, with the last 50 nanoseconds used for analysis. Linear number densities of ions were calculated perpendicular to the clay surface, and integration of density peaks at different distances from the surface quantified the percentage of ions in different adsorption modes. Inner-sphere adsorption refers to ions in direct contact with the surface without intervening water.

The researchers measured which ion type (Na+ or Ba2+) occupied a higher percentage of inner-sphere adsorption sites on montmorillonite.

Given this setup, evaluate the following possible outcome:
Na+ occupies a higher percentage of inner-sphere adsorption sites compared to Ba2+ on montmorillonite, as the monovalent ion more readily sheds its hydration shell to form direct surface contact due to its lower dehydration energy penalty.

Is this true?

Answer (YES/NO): NO